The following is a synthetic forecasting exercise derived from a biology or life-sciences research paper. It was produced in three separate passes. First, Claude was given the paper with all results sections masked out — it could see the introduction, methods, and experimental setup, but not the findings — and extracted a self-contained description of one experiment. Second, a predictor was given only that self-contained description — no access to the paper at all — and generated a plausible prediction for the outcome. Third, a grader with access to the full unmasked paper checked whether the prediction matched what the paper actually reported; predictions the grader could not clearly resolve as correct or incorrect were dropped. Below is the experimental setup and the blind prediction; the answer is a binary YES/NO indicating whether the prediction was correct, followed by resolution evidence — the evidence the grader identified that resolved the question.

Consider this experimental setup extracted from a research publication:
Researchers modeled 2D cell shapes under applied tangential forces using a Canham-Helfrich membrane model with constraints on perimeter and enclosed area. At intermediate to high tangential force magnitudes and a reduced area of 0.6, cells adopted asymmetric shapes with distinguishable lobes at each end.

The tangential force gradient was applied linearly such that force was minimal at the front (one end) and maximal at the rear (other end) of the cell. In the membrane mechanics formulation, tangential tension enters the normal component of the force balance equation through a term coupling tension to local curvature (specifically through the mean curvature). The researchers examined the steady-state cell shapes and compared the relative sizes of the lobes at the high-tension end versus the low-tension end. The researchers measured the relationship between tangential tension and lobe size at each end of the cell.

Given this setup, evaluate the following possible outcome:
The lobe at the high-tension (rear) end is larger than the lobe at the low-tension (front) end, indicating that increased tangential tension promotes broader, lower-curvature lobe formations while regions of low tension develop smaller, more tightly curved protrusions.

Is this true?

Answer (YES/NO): NO